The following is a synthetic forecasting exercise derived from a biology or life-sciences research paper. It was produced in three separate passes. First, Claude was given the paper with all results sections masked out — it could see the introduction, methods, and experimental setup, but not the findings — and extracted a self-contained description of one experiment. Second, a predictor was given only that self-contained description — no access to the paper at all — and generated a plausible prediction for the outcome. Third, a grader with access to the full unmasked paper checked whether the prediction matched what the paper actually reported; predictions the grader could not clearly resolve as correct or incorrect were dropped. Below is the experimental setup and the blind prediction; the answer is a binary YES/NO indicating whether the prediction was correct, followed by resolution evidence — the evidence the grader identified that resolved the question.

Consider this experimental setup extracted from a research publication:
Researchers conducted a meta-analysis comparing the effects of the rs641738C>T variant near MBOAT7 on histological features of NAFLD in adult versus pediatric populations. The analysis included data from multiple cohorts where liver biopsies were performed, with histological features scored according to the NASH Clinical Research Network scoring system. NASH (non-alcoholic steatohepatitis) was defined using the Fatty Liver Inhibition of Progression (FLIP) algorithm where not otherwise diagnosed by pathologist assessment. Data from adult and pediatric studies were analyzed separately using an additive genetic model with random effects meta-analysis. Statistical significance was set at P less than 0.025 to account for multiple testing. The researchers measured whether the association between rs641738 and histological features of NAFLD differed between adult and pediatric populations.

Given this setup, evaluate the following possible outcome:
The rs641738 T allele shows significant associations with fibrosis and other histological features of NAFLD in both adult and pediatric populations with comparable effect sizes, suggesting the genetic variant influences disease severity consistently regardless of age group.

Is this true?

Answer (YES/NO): NO